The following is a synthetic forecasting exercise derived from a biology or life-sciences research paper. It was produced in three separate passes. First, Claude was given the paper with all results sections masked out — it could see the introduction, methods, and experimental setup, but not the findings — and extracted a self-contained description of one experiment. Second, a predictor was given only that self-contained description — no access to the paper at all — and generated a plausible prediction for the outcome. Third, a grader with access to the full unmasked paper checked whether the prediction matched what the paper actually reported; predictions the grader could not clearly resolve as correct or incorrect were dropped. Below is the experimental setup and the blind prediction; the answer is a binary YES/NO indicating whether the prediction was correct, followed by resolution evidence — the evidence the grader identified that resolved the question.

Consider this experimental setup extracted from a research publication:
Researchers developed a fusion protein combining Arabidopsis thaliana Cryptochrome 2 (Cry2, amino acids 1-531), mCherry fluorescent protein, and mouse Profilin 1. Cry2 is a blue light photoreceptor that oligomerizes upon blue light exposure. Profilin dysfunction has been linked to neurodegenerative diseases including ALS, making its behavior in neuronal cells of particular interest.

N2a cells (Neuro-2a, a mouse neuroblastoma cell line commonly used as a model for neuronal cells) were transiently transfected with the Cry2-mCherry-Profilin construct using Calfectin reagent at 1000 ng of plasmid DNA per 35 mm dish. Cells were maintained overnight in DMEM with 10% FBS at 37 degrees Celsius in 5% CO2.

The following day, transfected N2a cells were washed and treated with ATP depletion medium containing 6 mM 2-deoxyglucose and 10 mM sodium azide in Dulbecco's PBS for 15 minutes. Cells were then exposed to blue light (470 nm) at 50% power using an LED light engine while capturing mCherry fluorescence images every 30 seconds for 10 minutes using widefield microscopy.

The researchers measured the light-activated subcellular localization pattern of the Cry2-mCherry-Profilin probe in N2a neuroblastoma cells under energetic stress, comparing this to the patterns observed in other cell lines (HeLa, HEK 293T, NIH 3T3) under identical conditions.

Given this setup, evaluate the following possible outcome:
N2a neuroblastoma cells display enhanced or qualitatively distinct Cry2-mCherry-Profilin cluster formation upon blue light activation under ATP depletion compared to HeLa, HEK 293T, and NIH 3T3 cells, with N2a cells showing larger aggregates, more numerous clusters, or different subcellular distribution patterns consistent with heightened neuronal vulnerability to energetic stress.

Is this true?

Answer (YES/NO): NO